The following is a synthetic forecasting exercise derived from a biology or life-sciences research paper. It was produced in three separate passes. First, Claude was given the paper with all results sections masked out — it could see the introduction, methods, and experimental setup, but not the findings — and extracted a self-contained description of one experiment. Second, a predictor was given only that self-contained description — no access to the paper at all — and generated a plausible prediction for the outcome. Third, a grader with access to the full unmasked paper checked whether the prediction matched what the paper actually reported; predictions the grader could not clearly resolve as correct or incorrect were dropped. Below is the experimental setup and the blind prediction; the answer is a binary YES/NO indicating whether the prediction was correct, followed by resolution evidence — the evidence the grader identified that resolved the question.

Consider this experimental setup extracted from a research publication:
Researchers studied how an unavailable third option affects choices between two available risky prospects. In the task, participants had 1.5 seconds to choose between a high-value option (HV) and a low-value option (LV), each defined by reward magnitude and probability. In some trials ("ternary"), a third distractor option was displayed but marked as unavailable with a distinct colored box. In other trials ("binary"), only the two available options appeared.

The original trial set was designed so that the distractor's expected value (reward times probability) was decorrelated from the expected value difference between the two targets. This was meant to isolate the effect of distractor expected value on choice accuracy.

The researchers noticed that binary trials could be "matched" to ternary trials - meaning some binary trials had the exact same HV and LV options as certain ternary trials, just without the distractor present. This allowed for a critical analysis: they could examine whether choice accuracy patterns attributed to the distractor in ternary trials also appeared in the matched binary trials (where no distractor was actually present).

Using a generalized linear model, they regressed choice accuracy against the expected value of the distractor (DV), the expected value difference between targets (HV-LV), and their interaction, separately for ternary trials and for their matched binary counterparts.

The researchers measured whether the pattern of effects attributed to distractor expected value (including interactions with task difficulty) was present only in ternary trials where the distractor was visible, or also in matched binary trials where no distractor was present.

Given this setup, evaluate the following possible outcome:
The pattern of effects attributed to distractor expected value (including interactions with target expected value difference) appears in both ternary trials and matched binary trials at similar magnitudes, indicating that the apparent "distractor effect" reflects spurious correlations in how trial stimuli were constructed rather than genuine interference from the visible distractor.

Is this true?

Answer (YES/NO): YES